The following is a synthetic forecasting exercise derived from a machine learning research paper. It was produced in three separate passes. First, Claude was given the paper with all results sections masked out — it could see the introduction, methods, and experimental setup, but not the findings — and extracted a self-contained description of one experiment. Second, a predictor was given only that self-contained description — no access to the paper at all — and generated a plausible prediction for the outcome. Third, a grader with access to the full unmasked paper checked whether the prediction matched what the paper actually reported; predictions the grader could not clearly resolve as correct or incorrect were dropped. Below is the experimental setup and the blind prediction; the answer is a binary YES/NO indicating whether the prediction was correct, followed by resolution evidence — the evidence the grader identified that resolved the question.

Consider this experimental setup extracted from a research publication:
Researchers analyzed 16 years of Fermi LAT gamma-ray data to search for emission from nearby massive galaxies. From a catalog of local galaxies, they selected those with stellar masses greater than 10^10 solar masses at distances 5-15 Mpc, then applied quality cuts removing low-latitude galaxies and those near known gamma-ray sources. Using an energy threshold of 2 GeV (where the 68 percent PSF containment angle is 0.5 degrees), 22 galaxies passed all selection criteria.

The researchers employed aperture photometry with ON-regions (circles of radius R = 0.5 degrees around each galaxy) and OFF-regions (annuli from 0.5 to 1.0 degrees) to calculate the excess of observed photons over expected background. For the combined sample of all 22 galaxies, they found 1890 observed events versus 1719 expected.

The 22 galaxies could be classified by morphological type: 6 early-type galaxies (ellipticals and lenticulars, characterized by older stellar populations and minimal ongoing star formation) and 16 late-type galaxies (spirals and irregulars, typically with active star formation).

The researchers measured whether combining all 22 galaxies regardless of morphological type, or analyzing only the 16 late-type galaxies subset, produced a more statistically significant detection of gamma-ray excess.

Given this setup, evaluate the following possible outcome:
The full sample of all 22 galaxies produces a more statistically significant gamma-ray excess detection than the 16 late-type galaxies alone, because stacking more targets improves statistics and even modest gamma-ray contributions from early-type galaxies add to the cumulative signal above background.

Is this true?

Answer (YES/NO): NO